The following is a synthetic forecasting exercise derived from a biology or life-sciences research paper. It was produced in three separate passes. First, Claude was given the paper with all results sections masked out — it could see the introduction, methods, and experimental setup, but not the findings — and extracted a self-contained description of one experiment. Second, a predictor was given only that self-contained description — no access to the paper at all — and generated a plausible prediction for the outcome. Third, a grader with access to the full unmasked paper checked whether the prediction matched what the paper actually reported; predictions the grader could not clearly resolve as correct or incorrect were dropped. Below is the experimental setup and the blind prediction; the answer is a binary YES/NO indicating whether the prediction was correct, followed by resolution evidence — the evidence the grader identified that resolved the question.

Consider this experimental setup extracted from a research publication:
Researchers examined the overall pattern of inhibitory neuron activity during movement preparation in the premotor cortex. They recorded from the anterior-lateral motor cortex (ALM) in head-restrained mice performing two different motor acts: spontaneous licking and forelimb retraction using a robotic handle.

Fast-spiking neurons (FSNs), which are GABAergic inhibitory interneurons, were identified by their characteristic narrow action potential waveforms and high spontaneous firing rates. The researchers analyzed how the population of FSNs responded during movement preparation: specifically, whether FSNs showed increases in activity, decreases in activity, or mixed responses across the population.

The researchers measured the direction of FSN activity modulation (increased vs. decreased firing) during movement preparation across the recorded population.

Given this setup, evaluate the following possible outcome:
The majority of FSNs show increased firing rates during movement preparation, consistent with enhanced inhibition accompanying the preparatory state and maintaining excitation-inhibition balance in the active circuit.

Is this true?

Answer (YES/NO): YES